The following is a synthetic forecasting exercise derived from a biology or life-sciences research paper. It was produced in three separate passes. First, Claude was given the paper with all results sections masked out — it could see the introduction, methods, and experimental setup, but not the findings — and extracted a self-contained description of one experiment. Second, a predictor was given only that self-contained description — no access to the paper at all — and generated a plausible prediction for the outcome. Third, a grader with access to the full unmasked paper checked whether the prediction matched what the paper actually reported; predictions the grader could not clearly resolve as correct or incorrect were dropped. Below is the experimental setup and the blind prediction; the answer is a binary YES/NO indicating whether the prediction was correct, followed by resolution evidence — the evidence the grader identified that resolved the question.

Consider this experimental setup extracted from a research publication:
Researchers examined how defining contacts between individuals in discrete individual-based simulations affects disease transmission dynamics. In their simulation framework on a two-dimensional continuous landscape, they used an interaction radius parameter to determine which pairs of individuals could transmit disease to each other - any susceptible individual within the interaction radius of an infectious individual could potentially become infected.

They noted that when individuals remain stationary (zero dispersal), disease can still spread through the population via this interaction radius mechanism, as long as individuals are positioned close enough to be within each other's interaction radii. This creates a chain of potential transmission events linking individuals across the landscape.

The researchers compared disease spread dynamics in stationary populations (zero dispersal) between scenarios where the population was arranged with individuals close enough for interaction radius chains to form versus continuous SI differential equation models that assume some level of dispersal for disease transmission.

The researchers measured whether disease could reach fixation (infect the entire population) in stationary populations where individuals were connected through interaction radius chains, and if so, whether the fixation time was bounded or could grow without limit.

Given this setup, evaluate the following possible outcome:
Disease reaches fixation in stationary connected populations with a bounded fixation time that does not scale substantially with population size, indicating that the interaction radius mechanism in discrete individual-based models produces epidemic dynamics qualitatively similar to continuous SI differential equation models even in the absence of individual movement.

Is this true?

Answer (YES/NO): NO